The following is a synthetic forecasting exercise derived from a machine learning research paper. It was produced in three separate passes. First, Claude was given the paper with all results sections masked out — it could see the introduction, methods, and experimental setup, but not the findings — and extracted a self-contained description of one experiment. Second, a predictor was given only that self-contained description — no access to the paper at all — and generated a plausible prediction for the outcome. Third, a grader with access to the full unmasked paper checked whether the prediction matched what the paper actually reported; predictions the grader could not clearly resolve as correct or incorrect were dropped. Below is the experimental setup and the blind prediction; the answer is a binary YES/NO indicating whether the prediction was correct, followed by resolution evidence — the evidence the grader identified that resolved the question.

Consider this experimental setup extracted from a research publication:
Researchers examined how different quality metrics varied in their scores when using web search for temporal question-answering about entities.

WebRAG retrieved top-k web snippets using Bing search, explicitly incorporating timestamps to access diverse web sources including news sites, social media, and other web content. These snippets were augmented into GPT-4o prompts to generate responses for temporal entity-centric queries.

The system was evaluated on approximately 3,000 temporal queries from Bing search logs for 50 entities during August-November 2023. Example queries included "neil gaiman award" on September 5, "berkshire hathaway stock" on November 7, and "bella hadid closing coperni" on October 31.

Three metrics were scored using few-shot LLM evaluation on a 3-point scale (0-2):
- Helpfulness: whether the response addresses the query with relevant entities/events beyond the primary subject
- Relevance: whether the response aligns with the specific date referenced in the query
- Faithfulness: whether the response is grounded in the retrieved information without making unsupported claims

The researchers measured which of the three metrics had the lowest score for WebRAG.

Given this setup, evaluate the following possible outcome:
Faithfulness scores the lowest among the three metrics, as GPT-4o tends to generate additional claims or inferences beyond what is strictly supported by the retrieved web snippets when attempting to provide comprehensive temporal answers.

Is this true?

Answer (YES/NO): YES